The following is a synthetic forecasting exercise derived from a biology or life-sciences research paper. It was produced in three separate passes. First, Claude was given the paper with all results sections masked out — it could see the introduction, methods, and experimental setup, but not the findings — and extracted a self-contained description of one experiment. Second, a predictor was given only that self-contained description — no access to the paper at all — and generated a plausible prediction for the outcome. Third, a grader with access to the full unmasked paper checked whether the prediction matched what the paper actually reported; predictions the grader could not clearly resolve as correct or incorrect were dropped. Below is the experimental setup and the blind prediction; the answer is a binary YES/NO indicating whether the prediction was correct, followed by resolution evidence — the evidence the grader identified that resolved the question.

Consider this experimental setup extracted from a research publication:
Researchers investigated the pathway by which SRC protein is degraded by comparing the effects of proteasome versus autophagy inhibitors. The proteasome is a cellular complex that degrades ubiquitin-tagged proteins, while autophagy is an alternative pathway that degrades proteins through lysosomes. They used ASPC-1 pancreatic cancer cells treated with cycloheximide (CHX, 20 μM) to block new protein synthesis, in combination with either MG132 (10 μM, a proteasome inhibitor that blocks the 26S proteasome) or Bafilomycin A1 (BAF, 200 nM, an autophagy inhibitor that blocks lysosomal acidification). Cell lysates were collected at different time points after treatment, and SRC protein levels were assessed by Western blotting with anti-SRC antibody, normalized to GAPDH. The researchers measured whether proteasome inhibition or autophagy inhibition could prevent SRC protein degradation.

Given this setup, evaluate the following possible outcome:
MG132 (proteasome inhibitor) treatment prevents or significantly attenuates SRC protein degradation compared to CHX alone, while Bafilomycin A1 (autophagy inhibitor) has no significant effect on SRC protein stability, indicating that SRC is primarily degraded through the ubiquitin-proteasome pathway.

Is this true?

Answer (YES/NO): YES